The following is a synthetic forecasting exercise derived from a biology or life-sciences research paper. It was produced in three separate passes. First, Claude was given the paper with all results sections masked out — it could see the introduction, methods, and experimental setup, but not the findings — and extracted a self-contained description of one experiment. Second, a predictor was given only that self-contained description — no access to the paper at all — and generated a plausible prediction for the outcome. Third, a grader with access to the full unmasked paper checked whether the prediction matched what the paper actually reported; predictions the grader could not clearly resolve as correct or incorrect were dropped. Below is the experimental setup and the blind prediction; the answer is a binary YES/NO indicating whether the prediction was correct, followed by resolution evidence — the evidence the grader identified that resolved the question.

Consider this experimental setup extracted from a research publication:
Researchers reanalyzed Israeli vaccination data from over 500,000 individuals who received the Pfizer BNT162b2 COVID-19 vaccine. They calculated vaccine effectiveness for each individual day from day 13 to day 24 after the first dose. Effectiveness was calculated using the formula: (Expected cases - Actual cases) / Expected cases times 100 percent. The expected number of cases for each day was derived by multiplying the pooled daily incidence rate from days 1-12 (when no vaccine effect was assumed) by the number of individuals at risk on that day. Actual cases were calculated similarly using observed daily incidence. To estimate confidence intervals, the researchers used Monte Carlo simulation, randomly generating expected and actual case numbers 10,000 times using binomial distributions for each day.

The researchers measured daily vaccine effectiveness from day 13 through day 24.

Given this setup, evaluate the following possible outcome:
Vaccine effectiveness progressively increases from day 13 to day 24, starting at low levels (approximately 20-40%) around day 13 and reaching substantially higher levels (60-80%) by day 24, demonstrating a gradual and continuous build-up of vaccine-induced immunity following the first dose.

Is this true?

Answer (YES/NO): NO